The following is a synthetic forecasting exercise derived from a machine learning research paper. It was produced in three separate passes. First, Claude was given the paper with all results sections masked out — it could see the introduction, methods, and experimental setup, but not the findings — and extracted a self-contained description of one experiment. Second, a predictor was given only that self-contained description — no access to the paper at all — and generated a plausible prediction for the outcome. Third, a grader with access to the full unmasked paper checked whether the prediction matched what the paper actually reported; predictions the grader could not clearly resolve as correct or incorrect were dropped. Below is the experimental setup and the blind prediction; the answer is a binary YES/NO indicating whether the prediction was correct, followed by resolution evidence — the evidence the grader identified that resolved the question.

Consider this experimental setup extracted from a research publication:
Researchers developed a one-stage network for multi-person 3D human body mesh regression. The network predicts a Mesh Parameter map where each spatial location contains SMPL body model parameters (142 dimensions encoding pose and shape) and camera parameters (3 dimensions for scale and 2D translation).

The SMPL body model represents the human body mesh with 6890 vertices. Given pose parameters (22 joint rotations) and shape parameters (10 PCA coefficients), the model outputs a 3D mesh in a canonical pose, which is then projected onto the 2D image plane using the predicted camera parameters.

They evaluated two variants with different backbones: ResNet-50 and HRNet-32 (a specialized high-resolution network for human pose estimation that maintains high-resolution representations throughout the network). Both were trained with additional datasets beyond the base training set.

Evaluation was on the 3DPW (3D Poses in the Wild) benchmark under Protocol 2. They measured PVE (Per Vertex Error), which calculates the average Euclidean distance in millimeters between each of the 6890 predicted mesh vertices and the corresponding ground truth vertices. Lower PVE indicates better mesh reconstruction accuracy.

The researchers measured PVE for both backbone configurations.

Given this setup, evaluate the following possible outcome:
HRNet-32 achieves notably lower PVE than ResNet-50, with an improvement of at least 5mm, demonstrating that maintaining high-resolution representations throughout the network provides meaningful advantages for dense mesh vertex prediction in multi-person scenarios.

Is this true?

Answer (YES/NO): NO